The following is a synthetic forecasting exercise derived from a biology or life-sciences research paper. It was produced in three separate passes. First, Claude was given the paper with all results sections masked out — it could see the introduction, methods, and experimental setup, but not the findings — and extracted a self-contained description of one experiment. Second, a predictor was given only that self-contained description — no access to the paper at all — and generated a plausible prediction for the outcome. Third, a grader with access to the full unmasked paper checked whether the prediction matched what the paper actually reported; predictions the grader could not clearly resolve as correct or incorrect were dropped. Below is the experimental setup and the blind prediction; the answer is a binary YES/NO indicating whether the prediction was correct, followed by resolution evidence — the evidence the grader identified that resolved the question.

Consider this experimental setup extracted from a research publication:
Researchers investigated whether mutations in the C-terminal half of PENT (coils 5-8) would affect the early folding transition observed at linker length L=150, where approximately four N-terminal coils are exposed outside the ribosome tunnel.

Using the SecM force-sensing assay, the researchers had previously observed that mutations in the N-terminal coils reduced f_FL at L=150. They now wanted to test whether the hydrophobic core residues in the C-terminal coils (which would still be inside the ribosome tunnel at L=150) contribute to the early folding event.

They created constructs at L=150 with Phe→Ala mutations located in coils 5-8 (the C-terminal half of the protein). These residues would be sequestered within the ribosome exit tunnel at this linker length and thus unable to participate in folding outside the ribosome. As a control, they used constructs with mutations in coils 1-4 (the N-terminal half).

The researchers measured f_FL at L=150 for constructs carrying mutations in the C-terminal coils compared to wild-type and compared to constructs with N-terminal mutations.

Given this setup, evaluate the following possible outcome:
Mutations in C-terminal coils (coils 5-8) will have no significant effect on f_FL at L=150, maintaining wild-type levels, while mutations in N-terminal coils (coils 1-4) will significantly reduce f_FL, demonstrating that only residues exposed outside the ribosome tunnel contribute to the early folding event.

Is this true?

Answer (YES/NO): YES